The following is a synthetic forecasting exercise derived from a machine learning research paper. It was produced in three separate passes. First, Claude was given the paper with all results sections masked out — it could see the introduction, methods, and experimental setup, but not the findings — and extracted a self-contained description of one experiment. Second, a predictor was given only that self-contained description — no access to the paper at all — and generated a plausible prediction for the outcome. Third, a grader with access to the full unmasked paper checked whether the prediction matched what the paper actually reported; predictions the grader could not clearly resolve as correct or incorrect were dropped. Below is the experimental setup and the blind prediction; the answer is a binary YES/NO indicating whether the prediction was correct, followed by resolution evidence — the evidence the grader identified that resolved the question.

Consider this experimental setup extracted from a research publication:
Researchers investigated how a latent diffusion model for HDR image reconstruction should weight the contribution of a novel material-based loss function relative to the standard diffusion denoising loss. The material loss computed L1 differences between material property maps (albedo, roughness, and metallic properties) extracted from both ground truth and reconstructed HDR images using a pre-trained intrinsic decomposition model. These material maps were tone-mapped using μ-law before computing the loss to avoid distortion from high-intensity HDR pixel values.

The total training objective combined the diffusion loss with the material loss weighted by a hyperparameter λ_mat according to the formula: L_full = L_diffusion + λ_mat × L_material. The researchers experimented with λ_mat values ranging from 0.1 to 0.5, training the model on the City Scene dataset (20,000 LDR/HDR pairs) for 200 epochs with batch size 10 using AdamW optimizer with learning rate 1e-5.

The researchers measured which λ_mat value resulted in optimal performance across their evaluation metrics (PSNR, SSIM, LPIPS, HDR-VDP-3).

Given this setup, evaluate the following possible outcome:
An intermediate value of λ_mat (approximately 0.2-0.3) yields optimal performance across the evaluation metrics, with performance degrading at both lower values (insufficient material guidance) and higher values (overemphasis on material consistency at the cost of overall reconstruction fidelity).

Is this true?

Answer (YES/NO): YES